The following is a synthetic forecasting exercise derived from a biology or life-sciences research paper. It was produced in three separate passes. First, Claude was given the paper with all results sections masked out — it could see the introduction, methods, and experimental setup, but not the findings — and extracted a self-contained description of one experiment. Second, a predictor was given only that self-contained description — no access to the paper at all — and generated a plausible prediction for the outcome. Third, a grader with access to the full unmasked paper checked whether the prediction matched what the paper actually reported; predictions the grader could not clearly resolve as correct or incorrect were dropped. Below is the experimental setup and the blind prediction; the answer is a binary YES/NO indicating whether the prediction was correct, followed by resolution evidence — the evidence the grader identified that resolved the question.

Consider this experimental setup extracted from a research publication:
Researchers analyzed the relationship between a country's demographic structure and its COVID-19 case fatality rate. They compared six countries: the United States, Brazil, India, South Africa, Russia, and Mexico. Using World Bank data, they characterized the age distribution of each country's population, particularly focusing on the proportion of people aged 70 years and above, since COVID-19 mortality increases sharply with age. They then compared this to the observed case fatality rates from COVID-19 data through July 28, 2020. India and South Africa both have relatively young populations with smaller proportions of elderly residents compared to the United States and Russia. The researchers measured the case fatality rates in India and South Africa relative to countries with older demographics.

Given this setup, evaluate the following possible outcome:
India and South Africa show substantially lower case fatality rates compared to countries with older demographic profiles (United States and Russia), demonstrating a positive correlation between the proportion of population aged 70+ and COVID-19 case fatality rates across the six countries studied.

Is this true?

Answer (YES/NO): NO